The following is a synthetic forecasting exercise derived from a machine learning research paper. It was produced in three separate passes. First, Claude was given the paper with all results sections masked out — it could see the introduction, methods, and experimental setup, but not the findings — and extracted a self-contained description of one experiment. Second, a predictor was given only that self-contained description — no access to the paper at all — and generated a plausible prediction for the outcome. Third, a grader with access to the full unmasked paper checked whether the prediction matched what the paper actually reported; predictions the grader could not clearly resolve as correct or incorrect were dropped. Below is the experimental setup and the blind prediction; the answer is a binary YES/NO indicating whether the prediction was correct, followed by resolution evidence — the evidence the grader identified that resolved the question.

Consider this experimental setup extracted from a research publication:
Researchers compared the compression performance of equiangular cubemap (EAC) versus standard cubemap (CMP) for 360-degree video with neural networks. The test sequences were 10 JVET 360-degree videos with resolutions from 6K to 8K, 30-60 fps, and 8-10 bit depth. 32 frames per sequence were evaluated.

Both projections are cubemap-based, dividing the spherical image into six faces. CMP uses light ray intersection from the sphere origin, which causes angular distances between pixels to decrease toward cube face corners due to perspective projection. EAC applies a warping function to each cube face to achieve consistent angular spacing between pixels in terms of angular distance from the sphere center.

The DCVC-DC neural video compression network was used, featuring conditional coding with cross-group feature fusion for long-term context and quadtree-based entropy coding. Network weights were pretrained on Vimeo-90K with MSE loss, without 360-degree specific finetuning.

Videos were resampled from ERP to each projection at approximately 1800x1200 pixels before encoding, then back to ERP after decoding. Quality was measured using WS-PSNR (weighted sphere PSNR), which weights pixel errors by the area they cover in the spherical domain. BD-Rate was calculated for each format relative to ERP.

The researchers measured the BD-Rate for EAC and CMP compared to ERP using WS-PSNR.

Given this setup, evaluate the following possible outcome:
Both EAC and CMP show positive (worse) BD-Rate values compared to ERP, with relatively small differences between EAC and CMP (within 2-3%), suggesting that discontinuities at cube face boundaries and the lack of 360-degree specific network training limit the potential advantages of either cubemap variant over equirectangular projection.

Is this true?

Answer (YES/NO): NO